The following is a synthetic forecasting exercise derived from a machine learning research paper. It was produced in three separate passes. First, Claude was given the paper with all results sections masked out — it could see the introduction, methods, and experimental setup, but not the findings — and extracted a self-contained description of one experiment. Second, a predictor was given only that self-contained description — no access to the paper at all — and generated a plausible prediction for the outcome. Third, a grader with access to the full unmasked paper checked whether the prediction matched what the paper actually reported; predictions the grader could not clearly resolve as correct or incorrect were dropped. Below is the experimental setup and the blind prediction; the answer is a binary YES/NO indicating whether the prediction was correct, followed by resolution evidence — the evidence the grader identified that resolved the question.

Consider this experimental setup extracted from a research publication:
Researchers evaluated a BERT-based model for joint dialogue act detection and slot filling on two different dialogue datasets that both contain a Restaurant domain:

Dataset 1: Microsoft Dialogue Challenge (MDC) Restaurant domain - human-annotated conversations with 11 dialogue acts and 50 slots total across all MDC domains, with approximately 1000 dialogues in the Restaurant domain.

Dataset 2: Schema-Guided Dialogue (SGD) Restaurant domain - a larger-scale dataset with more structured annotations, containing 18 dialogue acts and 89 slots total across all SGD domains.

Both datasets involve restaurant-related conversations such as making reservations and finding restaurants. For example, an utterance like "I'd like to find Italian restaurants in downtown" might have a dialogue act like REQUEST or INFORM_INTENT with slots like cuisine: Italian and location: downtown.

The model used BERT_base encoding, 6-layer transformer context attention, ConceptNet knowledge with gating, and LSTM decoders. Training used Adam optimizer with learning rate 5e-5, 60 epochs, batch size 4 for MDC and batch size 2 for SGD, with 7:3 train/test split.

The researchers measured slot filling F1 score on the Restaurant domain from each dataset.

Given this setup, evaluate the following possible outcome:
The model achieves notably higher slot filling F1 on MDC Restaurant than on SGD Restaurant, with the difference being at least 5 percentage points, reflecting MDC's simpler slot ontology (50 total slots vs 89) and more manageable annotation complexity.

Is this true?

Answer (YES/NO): NO